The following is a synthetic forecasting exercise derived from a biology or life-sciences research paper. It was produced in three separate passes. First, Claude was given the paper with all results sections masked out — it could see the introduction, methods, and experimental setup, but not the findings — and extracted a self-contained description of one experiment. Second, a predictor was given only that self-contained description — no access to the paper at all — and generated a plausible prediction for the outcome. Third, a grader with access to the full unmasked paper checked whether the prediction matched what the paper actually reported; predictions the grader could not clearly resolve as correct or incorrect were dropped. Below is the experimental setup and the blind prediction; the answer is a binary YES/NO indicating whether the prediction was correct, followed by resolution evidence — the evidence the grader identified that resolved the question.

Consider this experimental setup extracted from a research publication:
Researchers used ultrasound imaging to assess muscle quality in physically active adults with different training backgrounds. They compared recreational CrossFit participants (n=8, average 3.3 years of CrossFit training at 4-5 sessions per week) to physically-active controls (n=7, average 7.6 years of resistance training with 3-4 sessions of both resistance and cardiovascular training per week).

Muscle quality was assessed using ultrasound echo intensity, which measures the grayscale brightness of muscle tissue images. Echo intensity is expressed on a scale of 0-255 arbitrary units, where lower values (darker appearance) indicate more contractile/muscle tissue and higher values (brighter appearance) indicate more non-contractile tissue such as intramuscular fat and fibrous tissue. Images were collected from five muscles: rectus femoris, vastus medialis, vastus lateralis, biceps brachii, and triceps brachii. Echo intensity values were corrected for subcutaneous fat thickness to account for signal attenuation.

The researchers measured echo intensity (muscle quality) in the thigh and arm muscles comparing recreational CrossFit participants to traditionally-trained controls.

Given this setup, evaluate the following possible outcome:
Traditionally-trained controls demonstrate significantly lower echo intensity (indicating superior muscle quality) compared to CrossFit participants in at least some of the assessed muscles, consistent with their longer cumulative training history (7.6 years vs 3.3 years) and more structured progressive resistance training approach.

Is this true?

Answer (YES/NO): NO